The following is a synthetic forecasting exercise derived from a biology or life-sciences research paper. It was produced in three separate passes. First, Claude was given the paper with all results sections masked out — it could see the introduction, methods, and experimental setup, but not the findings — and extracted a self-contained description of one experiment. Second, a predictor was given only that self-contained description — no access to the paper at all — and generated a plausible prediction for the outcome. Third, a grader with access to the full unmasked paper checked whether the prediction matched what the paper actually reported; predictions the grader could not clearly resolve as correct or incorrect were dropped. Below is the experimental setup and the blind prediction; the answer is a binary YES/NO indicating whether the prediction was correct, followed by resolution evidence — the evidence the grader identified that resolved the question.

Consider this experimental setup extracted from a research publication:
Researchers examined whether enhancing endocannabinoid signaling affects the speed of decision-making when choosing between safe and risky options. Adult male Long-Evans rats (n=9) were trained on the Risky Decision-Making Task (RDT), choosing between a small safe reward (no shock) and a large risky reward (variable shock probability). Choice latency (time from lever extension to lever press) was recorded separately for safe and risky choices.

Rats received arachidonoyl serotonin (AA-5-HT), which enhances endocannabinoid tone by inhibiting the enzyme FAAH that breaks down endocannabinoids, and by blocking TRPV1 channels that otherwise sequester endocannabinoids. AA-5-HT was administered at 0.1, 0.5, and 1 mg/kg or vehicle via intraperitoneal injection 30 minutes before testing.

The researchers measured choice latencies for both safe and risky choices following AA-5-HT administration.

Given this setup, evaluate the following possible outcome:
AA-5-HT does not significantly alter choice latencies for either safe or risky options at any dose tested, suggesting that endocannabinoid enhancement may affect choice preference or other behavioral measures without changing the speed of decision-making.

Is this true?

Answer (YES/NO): YES